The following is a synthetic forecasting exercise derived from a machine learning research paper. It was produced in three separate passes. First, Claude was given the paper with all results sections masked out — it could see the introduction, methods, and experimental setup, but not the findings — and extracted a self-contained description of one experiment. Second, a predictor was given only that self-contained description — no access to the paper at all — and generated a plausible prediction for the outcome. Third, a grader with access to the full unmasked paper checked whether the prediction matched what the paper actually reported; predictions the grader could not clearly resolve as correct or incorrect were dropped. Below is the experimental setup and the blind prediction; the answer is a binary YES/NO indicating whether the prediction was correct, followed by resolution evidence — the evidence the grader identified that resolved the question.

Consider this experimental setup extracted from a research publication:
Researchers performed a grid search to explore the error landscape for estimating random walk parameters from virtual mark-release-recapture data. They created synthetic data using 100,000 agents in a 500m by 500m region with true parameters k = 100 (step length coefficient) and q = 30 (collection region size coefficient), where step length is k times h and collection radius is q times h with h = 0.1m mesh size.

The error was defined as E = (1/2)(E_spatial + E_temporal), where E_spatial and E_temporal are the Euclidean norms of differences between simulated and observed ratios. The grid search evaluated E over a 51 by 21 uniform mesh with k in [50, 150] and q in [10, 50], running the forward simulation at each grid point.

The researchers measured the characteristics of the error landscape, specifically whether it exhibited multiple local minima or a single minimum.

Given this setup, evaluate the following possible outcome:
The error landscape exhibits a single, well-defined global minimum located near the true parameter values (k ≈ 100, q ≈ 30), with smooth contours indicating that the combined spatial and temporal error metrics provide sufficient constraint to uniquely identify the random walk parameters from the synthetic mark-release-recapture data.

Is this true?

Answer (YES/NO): YES